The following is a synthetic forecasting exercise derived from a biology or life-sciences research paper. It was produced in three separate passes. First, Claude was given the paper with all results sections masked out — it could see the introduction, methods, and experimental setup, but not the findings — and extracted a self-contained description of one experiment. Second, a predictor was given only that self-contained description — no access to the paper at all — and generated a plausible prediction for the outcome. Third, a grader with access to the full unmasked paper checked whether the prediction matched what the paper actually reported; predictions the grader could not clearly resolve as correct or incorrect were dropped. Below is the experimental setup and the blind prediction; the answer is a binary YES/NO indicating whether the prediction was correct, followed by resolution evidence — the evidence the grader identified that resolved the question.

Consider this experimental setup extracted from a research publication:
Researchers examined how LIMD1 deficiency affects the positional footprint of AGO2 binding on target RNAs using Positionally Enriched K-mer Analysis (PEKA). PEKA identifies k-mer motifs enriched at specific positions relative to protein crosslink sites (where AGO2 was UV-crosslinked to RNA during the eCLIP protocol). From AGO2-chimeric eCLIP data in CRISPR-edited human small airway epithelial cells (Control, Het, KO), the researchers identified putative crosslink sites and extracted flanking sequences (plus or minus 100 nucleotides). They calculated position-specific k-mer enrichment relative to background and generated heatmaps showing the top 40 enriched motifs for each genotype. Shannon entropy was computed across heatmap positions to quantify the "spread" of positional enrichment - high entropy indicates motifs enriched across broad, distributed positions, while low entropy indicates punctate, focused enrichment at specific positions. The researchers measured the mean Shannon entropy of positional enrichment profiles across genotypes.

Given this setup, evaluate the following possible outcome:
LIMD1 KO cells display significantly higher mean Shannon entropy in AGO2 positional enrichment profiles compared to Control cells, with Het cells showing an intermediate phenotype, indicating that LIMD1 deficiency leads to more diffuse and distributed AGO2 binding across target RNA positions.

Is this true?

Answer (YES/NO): NO